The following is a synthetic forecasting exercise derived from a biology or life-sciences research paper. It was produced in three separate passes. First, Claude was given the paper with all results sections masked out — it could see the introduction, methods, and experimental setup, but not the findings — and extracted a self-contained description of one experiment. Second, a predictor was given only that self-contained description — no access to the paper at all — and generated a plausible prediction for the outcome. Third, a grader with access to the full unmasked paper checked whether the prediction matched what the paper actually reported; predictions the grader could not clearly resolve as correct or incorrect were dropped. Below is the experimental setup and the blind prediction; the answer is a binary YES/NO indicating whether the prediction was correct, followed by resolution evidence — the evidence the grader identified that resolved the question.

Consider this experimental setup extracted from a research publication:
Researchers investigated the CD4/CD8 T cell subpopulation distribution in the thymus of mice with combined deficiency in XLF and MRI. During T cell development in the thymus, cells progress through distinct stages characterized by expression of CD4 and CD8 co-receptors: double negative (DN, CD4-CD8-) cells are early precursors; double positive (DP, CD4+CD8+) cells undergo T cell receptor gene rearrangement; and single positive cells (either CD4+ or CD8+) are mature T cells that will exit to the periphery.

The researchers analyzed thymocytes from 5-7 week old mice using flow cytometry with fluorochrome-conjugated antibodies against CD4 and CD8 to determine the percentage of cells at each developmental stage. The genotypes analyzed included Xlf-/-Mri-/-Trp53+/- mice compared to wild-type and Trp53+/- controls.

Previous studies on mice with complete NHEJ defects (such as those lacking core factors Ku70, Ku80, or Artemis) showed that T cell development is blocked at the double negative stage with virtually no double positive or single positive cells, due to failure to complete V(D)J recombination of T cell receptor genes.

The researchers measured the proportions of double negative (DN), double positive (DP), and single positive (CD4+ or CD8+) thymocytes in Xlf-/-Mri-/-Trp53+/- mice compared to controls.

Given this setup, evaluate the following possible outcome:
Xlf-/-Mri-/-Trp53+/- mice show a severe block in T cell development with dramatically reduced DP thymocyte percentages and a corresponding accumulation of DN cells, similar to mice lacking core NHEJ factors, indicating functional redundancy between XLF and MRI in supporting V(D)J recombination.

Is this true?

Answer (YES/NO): NO